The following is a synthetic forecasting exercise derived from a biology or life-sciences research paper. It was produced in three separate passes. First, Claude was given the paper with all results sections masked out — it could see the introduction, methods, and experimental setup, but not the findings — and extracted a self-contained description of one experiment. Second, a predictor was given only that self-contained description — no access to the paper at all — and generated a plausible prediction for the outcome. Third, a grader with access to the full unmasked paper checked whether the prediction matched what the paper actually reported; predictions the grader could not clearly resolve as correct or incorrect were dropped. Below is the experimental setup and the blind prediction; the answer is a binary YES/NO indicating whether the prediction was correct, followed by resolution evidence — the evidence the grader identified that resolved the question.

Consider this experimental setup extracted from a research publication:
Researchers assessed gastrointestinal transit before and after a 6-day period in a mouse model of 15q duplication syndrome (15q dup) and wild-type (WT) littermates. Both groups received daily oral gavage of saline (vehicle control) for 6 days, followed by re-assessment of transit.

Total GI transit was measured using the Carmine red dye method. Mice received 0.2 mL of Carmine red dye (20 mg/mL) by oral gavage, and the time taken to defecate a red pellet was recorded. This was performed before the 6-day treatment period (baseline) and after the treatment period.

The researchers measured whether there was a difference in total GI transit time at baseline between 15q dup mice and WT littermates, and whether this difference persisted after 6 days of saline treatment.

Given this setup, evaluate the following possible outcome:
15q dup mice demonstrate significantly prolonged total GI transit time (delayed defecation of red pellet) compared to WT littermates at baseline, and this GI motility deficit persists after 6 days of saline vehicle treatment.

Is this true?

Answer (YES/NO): YES